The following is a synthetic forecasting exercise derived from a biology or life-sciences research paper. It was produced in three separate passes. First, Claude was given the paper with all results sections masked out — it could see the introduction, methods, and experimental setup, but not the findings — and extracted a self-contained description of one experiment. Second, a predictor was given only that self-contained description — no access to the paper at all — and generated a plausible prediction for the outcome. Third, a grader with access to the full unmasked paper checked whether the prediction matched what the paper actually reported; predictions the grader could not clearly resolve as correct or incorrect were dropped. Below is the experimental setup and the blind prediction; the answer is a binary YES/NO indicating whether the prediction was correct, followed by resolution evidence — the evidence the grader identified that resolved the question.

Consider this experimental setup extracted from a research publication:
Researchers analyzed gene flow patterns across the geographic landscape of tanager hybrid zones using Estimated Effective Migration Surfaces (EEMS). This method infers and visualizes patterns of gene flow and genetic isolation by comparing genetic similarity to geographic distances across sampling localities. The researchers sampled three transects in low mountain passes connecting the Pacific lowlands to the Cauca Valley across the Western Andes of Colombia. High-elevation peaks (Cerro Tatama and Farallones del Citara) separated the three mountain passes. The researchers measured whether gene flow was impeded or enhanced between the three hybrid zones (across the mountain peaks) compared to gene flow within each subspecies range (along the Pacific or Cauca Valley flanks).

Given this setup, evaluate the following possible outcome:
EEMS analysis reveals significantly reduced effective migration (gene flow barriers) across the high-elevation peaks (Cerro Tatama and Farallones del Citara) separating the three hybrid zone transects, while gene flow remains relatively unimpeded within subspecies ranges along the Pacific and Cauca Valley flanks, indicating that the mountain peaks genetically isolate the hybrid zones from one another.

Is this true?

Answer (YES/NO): YES